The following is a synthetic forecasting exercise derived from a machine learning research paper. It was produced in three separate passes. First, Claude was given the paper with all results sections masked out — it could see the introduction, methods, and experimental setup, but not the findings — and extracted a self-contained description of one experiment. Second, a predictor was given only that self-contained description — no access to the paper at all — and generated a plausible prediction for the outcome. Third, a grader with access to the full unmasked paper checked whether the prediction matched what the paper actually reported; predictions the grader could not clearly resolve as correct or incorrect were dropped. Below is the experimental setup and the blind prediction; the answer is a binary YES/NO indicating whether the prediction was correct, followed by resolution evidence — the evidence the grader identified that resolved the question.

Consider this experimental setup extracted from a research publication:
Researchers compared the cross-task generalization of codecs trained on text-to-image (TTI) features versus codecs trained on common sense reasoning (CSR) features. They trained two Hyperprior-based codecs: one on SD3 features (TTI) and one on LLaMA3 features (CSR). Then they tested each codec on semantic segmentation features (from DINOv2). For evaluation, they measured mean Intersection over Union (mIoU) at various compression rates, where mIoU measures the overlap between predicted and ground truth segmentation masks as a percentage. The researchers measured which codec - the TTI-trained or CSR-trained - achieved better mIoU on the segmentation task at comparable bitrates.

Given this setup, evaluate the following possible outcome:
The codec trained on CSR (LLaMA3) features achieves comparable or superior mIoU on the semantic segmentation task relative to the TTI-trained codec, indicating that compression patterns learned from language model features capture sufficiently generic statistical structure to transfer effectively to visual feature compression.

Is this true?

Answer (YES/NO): NO